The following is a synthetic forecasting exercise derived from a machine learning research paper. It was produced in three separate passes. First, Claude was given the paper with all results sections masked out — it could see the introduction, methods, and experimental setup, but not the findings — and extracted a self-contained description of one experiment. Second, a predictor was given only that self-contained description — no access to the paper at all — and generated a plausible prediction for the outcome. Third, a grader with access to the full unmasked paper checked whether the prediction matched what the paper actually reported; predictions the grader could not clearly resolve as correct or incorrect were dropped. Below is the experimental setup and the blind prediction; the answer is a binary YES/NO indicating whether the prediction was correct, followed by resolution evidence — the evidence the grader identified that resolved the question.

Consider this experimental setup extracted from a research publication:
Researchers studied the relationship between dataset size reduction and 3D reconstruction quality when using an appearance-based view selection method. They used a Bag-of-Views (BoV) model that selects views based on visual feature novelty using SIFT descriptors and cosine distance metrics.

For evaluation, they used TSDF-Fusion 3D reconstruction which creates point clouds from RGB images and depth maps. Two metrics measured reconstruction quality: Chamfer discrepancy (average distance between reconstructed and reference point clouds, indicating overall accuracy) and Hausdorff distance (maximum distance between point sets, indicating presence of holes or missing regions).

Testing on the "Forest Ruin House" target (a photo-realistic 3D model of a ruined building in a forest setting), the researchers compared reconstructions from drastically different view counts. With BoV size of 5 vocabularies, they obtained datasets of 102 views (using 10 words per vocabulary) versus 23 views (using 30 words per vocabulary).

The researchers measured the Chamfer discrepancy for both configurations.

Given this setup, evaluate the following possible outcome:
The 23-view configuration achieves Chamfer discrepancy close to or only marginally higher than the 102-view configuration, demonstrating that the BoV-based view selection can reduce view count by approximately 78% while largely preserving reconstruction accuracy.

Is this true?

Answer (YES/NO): NO